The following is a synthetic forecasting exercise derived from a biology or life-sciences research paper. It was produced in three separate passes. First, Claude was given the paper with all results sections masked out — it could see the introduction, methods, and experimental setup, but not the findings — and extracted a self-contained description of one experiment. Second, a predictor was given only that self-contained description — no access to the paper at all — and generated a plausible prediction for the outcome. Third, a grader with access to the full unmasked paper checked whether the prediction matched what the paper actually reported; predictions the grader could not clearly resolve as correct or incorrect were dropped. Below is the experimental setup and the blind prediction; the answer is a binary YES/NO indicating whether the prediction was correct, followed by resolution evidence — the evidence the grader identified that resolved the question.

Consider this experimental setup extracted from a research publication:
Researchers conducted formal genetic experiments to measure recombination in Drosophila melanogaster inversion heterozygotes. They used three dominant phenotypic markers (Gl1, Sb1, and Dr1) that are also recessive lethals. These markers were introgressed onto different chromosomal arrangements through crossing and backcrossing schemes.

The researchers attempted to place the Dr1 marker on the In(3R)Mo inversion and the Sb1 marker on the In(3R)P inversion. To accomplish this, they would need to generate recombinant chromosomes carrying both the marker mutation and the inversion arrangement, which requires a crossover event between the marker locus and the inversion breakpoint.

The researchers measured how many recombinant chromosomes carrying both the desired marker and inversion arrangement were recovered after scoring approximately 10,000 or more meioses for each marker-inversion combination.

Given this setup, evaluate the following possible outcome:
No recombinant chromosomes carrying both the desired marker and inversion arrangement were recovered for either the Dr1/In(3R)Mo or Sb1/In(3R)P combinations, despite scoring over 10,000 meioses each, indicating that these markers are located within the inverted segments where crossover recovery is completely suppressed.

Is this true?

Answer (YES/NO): NO